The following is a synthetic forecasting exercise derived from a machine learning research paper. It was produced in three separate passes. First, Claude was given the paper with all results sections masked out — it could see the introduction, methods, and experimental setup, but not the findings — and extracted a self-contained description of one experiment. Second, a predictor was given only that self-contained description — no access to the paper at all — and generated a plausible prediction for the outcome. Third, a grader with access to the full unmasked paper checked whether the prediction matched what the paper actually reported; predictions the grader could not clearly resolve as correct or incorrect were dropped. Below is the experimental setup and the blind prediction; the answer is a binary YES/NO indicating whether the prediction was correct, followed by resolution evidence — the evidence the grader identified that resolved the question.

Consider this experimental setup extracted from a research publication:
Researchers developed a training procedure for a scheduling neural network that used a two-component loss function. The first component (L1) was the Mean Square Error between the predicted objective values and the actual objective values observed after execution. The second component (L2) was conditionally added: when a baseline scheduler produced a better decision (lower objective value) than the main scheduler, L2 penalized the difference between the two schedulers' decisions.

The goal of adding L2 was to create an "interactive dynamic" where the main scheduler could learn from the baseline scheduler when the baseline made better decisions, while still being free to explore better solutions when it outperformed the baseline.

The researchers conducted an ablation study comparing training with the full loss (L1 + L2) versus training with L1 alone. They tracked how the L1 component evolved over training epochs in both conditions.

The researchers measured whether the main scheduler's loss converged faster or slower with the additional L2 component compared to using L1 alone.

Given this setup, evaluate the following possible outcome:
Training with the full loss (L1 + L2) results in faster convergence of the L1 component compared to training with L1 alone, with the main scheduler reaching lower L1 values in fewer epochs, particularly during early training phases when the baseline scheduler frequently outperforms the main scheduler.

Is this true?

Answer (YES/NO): YES